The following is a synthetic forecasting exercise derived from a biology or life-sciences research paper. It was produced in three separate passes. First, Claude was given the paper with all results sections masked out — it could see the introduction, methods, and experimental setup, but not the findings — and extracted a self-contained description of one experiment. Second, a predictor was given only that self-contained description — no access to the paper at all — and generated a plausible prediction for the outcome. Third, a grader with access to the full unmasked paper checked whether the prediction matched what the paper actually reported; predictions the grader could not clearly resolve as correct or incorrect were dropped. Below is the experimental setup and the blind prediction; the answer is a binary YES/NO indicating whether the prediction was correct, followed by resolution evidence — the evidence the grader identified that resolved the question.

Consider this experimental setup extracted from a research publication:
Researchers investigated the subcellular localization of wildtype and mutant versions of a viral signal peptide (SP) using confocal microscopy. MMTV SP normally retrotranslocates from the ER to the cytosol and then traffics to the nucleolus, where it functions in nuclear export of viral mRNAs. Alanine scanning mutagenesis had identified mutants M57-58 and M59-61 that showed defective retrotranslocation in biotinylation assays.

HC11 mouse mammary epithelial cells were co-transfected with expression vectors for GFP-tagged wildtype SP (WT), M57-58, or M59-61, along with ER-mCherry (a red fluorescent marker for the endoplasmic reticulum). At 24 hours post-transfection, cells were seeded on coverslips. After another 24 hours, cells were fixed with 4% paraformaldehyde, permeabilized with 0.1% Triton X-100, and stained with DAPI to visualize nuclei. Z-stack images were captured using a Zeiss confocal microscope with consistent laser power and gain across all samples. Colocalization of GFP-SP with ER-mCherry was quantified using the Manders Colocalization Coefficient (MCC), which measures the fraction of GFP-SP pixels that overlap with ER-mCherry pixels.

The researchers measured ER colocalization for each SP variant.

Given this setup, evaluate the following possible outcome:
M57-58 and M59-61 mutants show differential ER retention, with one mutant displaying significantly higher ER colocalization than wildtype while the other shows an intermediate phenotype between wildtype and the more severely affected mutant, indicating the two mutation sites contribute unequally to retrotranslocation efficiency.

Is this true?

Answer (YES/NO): NO